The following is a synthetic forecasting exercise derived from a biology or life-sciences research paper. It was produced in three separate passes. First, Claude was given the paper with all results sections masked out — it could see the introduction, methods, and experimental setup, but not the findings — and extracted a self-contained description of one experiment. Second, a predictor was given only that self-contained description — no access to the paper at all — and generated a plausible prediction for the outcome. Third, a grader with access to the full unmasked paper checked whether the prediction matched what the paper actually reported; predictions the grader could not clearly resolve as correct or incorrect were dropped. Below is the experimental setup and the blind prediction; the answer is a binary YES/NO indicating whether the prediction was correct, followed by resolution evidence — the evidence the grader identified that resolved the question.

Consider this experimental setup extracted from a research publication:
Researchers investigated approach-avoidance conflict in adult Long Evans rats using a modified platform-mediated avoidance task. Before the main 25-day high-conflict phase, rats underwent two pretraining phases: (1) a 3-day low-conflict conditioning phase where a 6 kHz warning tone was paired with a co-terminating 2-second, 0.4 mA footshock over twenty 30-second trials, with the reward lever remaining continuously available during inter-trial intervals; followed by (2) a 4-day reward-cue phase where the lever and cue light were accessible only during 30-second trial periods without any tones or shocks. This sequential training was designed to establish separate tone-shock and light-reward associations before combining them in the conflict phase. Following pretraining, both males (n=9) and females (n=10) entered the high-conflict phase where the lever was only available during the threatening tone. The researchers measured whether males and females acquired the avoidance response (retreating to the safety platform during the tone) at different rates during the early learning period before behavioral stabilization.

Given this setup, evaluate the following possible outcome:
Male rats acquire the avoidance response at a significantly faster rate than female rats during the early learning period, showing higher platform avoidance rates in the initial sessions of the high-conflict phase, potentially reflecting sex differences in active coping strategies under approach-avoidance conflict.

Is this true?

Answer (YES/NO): NO